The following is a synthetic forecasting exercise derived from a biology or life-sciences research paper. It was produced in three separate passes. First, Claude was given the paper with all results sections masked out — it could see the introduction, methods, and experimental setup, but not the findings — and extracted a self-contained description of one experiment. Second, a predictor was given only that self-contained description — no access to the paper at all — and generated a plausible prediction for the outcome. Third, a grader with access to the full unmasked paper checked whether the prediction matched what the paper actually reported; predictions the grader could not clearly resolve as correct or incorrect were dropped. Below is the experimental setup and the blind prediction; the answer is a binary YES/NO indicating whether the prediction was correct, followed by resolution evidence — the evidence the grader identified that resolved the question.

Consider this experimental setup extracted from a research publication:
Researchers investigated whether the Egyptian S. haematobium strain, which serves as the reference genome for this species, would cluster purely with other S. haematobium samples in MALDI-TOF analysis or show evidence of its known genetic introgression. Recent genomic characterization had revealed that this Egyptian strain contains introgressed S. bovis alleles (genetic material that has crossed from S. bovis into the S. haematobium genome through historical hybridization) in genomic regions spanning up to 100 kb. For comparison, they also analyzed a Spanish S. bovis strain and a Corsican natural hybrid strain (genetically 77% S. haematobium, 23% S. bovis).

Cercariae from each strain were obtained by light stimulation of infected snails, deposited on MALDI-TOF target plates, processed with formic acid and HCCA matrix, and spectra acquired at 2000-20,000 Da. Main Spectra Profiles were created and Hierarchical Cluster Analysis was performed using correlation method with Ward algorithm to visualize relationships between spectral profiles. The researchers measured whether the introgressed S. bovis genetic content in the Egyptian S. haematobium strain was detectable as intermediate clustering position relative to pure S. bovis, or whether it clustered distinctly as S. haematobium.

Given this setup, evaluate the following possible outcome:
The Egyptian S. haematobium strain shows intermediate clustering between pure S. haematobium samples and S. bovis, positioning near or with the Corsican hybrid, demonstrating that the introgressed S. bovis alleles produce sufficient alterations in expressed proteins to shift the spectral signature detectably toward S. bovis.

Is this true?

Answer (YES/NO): NO